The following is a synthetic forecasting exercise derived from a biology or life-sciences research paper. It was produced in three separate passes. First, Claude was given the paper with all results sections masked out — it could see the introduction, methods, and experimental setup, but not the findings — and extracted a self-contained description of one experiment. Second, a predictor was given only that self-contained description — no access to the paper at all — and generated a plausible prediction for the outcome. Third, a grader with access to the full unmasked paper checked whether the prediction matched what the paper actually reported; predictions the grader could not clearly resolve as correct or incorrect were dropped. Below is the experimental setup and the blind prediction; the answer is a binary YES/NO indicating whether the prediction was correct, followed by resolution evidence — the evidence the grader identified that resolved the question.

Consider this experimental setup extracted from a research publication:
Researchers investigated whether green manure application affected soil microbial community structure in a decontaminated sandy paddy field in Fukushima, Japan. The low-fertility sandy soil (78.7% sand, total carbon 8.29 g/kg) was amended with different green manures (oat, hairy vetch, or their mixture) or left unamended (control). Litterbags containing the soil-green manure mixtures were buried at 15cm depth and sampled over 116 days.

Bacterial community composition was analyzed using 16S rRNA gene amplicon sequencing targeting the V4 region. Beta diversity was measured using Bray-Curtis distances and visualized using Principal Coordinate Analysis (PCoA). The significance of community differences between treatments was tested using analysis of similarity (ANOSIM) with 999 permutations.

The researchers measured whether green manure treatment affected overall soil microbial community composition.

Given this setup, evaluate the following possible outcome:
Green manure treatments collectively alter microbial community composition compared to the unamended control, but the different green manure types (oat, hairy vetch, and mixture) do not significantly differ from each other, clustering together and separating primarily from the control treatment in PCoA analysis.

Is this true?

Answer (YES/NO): NO